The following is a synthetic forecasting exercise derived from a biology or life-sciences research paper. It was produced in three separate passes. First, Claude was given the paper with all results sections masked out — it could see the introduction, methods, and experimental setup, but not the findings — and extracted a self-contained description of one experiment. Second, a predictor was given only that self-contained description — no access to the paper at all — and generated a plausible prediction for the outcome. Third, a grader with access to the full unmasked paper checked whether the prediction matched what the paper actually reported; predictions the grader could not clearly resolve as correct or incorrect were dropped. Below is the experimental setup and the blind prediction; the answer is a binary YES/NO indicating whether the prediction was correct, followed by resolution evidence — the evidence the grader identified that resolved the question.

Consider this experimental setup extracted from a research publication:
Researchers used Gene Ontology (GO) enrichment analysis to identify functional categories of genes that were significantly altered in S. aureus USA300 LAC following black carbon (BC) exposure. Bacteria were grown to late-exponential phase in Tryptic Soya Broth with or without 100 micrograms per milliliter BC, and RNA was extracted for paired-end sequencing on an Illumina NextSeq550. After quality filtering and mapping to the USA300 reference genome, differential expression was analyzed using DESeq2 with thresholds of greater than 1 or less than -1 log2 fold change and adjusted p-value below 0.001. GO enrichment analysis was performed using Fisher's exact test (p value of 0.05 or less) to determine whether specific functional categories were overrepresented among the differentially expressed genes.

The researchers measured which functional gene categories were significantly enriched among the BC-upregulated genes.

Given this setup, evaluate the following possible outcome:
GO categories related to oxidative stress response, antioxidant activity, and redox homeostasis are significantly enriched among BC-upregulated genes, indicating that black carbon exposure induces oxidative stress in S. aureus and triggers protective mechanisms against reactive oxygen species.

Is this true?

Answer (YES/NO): NO